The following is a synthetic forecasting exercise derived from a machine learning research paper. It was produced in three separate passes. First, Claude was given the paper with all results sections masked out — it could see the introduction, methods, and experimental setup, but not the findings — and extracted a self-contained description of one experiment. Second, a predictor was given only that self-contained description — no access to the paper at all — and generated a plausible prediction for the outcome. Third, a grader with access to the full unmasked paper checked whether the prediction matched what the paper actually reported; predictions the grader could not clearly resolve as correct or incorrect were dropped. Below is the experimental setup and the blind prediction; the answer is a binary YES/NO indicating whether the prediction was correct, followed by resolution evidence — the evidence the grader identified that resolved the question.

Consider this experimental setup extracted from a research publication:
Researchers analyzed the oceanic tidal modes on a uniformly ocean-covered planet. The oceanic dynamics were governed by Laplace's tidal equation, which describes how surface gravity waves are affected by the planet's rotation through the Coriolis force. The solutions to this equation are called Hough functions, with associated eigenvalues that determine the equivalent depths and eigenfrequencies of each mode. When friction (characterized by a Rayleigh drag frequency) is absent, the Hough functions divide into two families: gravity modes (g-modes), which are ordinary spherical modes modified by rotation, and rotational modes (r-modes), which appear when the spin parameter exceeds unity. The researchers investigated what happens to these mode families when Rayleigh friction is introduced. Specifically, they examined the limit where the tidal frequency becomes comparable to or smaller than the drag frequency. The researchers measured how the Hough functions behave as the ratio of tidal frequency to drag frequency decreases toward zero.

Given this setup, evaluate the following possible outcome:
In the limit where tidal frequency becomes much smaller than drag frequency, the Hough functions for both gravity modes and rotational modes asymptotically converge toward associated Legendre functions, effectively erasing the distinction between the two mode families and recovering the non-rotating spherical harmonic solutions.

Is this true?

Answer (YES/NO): YES